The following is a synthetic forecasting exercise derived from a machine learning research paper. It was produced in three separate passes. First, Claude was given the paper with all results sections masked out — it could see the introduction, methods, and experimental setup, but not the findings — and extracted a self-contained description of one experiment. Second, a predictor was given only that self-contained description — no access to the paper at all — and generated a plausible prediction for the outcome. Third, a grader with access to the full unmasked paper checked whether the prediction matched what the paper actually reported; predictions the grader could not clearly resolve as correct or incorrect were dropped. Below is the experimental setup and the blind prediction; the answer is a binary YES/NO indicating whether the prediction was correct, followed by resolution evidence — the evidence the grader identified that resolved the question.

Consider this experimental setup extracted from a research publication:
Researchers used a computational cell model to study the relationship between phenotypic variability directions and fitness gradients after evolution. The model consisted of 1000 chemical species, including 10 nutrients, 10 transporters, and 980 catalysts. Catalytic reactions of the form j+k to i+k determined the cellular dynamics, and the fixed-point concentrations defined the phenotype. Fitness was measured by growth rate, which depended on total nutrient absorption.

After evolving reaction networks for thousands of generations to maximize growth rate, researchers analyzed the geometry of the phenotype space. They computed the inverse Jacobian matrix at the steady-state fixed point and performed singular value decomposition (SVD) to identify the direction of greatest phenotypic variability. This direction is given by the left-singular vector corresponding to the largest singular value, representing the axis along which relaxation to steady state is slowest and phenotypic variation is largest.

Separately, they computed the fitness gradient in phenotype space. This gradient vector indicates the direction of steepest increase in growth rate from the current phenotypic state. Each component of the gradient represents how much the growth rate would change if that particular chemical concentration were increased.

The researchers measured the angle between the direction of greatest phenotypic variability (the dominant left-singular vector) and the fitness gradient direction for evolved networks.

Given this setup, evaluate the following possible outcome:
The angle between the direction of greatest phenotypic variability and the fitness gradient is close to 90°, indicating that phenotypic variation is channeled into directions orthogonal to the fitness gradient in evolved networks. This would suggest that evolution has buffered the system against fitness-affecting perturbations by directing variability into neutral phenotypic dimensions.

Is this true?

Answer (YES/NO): NO